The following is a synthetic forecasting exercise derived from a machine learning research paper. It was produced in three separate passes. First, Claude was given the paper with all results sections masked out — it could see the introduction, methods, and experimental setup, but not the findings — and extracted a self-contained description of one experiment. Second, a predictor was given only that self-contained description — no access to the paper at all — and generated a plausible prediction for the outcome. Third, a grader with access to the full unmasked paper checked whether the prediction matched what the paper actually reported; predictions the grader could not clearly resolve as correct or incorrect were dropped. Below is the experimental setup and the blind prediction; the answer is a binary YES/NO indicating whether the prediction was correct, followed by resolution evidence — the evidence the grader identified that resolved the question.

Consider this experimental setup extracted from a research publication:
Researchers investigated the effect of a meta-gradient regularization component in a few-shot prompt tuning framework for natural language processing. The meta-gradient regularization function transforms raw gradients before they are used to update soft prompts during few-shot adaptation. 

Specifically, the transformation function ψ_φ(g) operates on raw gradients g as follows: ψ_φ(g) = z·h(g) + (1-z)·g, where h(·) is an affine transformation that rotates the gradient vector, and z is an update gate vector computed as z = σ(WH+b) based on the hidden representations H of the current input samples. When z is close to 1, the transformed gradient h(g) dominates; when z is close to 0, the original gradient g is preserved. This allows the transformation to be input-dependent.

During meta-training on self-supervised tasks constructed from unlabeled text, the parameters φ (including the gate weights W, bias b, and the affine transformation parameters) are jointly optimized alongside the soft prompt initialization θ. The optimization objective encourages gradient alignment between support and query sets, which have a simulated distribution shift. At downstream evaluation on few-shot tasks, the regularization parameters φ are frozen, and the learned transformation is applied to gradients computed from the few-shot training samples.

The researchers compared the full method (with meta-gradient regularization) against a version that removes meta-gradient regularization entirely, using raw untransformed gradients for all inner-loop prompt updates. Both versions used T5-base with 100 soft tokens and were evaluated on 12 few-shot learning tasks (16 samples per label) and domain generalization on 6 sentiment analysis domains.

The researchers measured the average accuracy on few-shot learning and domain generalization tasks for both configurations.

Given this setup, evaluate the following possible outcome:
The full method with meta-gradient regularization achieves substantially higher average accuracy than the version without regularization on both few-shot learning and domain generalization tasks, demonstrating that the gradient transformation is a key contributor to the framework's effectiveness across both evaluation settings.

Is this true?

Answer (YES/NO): YES